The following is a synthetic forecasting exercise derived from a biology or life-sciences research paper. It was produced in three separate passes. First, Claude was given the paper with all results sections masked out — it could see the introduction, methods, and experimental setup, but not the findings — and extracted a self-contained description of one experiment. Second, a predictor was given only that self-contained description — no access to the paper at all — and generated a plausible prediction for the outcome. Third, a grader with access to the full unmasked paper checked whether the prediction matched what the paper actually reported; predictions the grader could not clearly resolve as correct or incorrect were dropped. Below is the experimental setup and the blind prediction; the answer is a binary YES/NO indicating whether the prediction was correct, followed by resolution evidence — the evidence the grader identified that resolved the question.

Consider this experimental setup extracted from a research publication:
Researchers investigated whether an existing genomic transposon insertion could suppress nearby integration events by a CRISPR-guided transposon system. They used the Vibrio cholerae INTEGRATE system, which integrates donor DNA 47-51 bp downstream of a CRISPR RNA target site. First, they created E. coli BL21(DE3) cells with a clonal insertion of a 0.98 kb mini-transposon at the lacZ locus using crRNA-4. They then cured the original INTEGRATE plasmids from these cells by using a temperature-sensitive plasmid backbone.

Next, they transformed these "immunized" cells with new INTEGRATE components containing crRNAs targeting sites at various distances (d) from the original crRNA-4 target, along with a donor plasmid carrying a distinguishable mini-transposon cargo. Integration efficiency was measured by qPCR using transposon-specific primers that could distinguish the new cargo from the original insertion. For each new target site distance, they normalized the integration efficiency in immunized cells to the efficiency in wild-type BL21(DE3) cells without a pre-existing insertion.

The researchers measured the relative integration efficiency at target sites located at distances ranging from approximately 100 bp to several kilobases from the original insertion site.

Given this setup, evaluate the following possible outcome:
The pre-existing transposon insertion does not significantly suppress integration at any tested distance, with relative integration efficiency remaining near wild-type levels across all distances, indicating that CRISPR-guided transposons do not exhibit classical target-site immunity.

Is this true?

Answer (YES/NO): NO